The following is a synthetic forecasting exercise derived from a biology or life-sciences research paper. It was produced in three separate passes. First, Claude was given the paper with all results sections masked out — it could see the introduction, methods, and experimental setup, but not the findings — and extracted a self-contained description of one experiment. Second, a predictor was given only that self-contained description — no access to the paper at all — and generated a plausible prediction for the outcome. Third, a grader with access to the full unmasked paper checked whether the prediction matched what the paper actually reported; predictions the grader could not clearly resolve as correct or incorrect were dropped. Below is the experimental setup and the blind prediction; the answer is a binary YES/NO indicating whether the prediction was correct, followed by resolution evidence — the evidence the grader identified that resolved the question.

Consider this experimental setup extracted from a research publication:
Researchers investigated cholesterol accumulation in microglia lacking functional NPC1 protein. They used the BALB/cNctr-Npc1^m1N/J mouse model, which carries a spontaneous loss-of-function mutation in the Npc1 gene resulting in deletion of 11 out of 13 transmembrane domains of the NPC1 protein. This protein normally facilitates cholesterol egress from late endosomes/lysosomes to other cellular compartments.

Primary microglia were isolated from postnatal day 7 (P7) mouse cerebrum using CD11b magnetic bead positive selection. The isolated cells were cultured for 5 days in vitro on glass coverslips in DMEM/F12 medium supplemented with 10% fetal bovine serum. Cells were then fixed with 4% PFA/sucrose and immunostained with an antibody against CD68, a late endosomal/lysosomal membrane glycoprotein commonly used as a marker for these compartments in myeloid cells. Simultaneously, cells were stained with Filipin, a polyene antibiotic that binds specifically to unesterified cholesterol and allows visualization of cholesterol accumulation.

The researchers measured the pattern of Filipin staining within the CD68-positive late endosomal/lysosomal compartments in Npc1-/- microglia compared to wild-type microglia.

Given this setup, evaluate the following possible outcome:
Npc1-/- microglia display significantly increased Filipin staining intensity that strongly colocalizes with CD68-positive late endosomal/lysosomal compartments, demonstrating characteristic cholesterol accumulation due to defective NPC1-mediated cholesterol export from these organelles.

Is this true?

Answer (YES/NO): YES